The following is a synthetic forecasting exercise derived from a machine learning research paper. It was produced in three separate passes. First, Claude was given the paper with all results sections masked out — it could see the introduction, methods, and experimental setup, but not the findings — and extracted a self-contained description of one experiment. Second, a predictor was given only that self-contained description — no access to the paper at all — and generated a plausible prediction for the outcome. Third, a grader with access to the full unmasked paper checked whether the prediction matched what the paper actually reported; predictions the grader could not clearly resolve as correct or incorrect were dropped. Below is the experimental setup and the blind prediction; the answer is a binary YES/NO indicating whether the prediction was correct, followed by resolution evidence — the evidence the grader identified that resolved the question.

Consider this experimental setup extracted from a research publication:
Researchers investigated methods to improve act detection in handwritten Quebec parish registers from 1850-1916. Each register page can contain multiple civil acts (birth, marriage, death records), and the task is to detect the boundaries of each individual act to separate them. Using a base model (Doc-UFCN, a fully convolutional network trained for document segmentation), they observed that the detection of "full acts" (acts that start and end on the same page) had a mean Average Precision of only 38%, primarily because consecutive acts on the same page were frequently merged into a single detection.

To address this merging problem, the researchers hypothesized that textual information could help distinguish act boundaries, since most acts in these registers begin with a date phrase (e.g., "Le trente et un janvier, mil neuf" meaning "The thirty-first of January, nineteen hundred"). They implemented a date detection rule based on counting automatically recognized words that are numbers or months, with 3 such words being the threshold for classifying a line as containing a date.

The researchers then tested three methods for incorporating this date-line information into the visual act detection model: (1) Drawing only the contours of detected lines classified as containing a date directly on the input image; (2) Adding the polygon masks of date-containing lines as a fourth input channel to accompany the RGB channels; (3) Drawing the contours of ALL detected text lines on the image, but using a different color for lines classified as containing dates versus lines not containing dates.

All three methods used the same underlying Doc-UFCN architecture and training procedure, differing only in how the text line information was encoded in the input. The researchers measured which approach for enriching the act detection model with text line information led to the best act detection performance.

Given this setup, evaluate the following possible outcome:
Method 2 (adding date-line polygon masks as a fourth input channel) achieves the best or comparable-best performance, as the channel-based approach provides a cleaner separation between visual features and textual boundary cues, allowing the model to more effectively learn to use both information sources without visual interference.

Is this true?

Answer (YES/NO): NO